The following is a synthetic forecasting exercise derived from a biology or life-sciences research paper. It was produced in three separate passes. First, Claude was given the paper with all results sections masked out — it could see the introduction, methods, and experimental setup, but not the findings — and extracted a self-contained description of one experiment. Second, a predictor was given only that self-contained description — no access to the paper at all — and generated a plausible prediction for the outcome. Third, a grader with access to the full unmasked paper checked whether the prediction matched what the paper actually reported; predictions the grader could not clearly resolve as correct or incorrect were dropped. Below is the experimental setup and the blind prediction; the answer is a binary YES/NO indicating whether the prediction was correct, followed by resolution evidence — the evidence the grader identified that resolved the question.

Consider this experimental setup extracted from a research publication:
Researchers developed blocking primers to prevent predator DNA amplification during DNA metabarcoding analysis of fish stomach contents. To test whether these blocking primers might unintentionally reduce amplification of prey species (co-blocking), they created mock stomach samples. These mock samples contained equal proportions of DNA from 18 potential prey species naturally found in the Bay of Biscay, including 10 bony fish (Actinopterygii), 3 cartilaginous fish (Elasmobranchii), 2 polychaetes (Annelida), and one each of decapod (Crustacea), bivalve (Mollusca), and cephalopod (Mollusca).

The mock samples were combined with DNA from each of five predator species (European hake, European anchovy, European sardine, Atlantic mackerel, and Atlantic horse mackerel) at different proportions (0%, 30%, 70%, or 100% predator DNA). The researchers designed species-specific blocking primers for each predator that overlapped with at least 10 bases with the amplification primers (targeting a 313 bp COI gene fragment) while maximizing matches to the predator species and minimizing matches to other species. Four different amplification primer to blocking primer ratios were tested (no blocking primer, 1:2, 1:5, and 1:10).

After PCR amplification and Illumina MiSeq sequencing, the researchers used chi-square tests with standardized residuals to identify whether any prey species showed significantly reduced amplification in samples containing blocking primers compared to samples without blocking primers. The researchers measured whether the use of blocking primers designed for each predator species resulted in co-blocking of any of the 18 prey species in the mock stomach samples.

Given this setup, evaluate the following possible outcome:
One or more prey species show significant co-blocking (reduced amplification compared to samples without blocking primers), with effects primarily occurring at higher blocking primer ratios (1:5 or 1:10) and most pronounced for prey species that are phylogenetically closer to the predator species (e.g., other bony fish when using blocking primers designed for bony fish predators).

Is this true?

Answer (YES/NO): NO